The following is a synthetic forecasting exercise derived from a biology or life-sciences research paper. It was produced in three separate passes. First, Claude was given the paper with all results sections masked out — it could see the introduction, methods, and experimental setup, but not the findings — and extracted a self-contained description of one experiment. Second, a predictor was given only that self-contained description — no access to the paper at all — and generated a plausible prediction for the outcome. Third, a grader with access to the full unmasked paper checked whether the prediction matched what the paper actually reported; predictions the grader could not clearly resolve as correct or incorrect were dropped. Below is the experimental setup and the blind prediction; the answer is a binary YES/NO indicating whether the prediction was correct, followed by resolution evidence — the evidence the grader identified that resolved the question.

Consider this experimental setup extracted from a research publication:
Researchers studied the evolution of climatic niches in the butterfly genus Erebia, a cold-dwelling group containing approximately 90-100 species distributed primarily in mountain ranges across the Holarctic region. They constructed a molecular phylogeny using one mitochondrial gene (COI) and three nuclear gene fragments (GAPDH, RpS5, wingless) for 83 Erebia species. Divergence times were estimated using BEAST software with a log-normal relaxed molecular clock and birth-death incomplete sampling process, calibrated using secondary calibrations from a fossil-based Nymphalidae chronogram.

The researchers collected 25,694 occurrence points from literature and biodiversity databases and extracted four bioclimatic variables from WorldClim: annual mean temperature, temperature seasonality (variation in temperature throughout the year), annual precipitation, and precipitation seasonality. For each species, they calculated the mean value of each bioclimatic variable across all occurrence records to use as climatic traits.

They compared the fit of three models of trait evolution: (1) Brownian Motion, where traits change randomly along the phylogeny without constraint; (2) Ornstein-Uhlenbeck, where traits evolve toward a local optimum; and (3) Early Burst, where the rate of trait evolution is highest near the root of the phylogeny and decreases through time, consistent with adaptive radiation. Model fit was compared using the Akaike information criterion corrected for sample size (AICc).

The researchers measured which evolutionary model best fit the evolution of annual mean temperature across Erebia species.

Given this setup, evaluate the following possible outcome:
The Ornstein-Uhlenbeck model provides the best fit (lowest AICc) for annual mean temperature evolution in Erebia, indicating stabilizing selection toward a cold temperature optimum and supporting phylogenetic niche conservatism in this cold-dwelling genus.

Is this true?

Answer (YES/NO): NO